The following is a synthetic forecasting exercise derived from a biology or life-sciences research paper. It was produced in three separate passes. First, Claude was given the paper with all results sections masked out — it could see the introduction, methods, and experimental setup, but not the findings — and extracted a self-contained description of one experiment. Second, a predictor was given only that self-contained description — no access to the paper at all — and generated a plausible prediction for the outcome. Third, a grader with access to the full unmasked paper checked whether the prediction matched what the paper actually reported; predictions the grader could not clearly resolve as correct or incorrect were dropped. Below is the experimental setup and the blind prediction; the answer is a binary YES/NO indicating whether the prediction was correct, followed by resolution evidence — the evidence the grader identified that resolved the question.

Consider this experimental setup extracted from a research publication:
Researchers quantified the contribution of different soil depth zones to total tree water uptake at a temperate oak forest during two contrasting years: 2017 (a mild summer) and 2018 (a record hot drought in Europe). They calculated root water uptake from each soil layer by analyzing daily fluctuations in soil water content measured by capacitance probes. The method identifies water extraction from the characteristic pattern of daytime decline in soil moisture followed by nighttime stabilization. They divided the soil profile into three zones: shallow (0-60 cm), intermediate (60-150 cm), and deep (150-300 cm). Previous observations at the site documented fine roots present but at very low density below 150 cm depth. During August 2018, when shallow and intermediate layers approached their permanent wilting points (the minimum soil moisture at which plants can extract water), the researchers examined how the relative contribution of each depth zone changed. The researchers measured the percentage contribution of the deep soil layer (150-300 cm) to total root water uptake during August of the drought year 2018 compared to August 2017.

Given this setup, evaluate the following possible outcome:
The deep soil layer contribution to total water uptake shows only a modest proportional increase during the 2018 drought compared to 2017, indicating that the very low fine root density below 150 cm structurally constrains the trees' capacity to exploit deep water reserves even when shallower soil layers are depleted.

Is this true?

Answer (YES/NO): NO